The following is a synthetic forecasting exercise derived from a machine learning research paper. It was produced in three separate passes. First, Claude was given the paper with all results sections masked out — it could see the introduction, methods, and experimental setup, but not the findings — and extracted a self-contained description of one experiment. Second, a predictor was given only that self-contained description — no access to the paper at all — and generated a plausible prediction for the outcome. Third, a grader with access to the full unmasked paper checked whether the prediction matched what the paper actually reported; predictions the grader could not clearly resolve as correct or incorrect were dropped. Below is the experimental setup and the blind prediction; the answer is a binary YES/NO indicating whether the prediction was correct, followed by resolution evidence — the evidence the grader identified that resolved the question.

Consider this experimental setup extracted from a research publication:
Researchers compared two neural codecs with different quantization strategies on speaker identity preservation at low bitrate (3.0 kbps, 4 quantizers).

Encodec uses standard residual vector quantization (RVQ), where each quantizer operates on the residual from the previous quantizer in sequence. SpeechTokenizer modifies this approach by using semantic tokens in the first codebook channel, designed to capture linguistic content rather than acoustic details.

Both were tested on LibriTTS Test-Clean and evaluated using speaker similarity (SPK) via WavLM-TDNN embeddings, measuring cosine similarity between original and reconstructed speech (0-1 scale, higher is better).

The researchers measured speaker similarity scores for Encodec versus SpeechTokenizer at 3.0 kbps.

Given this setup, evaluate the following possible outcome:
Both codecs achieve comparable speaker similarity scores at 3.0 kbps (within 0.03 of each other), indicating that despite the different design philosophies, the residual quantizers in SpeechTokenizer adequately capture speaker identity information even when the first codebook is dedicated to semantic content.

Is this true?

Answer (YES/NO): NO